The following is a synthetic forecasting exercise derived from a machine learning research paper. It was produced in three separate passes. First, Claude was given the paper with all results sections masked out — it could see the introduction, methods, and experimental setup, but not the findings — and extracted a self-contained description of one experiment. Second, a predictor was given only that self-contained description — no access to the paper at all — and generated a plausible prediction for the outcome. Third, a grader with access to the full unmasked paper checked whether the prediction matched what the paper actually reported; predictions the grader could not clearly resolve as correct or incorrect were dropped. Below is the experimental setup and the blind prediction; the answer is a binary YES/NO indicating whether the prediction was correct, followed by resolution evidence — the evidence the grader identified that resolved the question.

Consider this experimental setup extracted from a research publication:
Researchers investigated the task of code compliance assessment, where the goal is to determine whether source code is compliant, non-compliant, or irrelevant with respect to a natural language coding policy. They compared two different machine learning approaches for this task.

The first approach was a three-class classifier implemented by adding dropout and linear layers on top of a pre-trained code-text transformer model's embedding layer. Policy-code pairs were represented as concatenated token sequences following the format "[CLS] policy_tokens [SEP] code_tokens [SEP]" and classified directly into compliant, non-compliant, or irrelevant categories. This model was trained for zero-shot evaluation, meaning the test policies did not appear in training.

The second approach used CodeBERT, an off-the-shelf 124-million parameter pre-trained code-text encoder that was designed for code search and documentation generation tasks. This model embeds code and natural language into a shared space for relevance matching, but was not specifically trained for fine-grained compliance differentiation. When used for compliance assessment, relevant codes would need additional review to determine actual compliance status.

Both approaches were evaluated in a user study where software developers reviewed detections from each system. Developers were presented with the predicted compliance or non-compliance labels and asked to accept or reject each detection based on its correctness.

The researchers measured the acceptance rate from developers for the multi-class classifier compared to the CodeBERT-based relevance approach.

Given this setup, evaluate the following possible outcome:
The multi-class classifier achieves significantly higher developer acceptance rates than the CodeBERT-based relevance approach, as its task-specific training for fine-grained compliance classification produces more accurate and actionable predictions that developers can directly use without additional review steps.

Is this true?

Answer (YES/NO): YES